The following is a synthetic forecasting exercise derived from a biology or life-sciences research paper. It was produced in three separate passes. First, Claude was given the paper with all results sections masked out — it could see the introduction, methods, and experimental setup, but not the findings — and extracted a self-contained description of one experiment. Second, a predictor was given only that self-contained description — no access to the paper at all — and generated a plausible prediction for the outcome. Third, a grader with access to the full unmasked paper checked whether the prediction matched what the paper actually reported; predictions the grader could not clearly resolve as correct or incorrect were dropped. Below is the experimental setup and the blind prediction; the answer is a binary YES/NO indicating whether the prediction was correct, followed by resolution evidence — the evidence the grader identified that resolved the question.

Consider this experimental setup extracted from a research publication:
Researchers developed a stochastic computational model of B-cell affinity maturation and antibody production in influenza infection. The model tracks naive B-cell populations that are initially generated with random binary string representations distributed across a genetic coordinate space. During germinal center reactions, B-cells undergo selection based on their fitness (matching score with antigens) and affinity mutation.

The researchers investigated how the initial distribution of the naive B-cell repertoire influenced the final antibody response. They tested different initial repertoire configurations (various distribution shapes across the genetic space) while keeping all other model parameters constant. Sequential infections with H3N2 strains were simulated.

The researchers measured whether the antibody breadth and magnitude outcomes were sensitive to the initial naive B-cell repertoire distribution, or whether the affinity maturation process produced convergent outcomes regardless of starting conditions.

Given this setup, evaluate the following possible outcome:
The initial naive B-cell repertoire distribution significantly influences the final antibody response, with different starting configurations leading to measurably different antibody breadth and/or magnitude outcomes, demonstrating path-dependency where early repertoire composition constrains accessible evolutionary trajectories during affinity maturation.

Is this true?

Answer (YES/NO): NO